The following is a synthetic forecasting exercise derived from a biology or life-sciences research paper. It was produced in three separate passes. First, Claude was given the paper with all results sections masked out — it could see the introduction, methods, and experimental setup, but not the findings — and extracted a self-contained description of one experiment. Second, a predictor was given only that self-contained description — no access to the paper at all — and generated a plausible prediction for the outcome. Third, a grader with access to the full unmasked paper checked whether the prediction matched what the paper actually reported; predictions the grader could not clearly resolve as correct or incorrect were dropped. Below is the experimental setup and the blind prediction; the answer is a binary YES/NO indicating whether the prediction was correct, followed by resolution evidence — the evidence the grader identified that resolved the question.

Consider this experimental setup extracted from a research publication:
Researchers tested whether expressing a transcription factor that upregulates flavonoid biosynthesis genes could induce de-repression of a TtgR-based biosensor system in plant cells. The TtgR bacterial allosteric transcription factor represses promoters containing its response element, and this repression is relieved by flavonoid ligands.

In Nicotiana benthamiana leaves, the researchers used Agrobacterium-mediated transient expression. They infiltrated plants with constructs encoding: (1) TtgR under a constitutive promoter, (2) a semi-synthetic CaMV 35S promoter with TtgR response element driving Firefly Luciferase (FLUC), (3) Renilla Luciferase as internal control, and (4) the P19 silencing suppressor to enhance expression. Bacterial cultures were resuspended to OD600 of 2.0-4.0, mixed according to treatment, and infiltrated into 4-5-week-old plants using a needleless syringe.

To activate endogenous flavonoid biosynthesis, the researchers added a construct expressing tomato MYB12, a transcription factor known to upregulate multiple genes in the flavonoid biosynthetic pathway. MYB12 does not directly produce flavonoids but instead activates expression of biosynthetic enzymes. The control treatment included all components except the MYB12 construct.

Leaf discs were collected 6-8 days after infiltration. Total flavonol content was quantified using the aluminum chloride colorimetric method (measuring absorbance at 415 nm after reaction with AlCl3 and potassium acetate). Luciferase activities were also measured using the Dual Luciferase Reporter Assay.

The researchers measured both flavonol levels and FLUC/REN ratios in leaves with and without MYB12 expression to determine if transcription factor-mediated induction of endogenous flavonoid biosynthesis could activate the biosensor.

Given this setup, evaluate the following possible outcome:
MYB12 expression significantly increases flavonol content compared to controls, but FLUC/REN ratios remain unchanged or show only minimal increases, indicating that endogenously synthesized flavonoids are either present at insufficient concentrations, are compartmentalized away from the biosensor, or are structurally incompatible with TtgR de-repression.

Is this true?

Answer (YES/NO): NO